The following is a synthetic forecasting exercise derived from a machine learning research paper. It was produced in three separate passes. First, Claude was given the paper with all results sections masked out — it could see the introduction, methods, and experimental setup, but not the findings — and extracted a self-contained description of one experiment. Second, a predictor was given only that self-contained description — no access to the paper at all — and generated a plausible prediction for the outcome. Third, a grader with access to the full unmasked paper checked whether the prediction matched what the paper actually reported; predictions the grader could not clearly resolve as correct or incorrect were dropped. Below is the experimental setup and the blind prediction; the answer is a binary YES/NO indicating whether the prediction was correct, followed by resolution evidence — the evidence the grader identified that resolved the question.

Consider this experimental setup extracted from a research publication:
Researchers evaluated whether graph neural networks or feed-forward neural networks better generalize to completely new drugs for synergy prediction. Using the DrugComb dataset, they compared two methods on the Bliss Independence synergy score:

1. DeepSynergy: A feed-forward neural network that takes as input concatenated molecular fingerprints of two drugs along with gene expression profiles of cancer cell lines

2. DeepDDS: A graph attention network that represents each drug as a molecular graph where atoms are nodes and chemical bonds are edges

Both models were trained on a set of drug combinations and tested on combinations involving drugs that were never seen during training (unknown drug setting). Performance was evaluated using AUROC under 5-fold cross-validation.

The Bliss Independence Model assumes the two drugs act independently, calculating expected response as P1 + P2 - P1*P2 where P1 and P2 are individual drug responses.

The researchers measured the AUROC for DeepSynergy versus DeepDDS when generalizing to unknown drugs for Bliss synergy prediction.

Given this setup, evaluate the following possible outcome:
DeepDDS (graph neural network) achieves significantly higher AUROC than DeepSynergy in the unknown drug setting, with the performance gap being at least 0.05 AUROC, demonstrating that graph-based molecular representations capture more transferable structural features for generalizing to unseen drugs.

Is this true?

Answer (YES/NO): YES